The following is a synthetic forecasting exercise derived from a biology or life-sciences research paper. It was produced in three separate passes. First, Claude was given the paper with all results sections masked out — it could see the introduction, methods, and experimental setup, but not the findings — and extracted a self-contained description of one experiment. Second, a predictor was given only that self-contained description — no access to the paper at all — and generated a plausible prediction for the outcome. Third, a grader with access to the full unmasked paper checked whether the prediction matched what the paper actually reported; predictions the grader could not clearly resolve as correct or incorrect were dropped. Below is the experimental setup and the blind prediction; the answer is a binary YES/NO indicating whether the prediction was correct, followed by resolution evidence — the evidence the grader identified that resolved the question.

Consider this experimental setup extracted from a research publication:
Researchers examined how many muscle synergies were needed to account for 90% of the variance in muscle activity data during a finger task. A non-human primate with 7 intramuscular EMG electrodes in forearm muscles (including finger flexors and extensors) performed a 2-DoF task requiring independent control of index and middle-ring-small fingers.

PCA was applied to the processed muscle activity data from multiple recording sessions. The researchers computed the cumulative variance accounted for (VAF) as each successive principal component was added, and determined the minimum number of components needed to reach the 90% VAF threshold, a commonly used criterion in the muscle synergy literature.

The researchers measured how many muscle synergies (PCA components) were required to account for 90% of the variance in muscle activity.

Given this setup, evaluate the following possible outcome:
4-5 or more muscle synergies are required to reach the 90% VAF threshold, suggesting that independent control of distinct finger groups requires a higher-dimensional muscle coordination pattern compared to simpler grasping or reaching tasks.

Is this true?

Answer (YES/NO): NO